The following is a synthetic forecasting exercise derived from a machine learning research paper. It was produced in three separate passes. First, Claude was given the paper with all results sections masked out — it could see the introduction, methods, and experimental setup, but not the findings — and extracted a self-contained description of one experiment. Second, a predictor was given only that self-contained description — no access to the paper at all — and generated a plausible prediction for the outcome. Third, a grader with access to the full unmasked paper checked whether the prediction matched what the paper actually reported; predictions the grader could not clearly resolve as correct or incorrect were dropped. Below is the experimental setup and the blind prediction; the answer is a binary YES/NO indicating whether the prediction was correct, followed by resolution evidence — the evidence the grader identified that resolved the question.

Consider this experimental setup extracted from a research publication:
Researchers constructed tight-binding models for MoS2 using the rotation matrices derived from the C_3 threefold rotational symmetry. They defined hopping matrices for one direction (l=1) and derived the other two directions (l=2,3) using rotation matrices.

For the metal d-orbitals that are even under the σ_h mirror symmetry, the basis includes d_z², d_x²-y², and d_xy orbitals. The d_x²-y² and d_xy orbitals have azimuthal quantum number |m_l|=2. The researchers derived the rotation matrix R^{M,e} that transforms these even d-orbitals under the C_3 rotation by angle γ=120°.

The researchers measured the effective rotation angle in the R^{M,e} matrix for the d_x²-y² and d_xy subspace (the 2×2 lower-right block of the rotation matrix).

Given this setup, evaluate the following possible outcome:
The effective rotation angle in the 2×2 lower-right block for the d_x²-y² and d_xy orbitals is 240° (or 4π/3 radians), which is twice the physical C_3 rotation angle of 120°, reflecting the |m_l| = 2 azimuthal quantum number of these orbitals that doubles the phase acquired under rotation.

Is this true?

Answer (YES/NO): YES